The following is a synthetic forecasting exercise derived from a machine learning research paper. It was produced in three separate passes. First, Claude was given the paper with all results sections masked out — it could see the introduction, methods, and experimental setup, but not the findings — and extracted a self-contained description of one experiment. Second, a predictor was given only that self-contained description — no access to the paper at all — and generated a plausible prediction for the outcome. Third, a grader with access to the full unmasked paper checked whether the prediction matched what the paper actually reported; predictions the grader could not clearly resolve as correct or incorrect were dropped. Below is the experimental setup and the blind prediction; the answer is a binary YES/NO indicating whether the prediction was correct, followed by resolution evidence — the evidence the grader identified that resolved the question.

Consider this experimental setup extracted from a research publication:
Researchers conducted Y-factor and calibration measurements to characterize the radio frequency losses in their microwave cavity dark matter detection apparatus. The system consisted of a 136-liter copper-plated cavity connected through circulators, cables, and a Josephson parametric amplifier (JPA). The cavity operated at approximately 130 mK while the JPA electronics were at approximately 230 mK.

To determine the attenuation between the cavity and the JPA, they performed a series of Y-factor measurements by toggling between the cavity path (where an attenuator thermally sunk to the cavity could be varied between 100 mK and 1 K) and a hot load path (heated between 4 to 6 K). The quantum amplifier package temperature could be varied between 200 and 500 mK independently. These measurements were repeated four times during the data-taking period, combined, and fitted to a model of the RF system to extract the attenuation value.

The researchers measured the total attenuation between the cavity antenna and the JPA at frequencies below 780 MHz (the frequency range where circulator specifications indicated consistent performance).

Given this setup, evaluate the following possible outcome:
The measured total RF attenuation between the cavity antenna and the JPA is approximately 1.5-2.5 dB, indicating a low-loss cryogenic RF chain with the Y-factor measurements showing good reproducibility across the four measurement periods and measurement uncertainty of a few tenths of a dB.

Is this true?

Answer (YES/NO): YES